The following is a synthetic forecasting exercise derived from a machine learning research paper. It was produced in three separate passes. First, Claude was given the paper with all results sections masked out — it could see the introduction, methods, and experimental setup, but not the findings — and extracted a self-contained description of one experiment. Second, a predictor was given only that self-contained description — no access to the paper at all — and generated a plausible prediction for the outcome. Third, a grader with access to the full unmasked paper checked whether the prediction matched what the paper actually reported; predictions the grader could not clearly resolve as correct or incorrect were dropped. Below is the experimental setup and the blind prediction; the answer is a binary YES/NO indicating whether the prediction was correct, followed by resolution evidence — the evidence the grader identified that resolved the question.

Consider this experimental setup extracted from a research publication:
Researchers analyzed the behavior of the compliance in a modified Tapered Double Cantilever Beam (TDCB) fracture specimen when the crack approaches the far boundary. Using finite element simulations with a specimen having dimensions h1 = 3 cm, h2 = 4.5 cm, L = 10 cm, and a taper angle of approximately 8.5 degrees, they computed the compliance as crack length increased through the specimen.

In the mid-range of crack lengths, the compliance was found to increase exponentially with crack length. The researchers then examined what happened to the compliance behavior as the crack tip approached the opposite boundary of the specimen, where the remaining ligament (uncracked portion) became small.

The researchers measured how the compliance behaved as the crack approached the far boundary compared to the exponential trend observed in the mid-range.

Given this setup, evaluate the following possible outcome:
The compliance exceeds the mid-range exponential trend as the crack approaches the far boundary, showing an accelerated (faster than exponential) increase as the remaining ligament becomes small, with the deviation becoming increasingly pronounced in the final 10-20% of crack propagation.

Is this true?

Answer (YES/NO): YES